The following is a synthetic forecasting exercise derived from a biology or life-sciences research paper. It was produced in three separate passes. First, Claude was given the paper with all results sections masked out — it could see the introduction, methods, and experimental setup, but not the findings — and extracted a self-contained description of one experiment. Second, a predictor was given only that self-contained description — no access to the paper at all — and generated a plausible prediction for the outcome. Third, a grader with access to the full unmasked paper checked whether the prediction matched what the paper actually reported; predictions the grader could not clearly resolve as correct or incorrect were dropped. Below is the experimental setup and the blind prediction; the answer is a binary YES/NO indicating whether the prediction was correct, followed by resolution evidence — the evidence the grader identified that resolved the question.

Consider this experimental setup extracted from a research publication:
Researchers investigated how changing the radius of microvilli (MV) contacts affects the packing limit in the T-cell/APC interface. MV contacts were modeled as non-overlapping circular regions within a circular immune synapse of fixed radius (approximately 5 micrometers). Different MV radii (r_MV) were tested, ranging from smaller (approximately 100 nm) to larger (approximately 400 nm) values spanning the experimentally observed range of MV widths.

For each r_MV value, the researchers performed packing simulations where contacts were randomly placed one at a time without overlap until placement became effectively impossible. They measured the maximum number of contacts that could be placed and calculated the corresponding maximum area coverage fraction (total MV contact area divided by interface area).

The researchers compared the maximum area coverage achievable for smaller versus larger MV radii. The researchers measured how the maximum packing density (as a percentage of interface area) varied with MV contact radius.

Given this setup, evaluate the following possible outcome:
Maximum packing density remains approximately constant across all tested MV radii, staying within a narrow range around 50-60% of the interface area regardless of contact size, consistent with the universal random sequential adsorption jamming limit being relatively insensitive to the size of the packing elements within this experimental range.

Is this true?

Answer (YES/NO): YES